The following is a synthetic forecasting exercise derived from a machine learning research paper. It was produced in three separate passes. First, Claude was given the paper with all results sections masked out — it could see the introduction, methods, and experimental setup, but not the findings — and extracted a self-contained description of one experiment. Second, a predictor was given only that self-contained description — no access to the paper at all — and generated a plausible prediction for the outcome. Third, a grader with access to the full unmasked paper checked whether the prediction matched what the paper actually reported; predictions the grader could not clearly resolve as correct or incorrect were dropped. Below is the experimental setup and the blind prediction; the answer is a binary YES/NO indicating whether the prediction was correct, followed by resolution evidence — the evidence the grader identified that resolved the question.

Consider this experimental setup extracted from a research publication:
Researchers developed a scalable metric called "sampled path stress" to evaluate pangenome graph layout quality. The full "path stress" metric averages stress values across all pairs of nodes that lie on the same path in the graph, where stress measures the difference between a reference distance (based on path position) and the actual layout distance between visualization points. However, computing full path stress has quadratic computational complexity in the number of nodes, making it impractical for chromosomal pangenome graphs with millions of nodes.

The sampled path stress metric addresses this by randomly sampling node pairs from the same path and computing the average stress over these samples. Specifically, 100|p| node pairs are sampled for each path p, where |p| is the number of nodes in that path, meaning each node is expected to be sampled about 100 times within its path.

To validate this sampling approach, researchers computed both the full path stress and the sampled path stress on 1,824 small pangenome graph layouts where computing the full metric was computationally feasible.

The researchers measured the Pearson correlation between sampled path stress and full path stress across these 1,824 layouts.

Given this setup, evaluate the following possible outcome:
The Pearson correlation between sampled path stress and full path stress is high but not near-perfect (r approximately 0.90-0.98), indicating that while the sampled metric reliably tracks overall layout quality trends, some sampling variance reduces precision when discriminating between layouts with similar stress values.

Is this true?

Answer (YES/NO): NO